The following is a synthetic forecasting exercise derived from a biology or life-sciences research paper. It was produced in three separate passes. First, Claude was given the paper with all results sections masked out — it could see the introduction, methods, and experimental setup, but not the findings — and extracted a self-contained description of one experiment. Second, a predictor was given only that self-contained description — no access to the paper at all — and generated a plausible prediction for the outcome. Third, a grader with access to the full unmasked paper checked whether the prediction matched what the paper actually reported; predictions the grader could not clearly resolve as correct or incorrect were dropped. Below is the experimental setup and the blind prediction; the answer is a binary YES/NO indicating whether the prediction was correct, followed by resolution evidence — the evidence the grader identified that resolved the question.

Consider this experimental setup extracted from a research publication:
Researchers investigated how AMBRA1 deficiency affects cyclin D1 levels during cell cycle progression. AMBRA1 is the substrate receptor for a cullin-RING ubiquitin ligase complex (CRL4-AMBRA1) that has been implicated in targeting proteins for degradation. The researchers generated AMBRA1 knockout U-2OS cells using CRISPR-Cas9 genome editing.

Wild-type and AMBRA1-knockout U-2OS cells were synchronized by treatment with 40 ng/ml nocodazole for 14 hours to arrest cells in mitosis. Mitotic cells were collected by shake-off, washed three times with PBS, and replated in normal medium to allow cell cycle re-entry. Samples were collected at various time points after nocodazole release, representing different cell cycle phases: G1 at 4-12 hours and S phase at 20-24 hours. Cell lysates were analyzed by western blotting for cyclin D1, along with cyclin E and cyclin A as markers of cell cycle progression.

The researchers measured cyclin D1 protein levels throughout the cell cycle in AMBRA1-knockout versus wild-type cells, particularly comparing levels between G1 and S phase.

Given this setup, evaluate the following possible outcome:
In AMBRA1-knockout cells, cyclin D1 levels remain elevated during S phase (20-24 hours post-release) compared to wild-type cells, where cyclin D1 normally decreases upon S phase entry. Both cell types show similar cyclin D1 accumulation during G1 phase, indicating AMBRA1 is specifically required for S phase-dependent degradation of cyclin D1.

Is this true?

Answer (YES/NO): YES